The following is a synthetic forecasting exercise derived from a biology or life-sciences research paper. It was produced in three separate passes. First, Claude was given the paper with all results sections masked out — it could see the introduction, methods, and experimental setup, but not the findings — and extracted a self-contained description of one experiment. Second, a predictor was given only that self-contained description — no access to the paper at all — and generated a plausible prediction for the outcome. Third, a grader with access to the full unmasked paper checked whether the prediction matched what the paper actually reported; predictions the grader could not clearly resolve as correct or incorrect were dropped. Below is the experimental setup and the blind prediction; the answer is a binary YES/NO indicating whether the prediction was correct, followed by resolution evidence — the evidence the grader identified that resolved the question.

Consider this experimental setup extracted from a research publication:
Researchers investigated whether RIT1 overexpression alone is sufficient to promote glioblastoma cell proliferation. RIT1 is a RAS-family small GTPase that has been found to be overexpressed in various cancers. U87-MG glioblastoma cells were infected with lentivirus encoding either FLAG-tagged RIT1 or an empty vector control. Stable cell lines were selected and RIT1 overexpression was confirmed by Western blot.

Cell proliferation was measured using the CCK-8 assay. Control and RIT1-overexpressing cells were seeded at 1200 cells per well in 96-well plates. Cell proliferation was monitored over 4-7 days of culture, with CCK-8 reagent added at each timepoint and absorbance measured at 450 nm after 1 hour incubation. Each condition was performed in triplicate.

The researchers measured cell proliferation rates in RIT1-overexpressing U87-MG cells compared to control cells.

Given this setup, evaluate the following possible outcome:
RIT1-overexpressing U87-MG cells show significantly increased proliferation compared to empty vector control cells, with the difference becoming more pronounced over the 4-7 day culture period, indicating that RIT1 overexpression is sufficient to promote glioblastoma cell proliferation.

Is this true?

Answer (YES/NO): YES